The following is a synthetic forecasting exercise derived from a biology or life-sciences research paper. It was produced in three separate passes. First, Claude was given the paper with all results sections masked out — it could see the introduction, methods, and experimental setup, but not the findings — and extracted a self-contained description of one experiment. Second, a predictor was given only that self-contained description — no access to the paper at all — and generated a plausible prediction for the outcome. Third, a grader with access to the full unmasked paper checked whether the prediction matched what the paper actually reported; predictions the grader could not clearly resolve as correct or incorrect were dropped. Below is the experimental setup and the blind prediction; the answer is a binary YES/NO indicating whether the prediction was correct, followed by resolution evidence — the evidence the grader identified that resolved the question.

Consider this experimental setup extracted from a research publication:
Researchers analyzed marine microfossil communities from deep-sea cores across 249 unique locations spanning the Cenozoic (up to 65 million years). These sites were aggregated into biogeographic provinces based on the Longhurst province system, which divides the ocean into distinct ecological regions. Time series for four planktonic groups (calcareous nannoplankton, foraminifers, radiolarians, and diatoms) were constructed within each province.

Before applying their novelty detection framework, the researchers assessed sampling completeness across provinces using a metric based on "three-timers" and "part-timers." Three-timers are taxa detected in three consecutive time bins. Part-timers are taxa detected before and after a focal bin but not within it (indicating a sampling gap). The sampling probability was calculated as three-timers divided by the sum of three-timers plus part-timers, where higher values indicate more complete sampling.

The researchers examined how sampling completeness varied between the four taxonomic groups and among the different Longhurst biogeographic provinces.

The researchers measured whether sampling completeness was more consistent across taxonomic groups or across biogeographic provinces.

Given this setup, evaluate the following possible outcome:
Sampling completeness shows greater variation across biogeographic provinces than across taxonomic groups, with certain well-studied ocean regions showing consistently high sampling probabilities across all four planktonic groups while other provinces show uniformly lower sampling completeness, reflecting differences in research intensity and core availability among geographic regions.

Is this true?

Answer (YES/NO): YES